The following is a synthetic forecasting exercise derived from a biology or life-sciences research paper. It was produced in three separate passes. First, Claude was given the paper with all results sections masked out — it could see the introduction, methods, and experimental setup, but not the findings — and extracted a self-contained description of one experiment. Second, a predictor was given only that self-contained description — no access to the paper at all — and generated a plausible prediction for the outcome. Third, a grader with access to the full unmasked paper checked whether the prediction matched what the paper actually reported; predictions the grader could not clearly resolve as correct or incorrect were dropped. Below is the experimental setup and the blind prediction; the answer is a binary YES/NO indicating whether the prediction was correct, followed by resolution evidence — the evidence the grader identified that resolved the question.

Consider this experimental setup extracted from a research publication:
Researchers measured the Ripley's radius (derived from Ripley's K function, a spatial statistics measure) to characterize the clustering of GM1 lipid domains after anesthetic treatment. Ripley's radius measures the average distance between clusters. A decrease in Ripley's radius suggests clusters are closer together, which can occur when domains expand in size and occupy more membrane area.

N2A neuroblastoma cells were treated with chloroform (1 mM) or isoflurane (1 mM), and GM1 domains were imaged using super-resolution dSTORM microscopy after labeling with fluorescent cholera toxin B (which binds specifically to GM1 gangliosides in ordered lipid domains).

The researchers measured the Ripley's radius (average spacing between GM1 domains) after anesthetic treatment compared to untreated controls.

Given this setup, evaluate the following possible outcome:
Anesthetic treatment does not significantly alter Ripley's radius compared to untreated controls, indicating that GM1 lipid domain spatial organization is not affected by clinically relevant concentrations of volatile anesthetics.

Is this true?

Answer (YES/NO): NO